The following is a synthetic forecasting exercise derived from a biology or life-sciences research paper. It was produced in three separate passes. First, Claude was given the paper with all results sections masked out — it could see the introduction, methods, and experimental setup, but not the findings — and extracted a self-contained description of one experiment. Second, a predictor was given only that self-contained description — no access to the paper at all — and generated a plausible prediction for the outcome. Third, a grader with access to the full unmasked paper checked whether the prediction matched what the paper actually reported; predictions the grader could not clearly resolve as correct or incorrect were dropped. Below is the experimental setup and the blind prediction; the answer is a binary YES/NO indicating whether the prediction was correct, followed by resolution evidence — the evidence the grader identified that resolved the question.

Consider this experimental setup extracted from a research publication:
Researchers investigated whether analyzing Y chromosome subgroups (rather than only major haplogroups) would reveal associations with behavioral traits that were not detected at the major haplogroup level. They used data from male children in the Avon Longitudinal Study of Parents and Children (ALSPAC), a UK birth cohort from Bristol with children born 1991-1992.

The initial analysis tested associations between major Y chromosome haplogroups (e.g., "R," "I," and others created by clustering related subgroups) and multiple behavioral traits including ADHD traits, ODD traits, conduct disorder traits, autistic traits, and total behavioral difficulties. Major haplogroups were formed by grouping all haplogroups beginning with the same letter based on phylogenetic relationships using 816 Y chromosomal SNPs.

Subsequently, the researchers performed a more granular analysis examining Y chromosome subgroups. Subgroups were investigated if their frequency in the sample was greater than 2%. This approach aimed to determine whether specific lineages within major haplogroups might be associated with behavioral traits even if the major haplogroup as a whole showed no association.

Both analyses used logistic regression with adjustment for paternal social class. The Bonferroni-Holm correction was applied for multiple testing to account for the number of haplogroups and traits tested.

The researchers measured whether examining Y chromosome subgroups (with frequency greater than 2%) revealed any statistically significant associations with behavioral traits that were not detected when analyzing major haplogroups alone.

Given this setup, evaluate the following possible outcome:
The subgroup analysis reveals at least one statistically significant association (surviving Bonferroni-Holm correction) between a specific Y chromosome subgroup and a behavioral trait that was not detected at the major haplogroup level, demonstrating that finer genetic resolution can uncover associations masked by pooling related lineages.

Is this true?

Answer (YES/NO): NO